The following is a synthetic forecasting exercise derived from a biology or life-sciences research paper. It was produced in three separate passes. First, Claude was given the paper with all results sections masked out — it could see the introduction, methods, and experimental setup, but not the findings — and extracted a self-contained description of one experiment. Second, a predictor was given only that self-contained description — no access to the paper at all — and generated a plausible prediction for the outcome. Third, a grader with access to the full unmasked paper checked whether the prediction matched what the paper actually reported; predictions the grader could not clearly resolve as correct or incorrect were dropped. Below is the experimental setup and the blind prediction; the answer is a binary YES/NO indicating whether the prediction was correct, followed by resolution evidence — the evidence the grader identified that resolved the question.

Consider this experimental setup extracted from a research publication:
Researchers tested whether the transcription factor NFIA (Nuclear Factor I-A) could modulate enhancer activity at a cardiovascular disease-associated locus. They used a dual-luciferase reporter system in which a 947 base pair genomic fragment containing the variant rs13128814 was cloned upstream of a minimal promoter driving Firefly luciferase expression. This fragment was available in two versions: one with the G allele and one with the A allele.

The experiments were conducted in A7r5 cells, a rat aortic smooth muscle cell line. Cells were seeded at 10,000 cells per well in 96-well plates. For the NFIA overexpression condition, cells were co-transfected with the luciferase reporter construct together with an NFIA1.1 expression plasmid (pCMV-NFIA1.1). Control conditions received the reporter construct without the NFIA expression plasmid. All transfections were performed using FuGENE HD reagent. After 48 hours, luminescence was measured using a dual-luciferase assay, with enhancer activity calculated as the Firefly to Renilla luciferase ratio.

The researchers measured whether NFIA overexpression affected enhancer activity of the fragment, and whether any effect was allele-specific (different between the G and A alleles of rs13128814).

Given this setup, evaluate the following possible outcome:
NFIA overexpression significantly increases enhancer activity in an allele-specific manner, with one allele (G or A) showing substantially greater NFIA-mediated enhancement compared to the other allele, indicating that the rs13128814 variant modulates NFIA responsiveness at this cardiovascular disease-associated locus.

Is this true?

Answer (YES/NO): YES